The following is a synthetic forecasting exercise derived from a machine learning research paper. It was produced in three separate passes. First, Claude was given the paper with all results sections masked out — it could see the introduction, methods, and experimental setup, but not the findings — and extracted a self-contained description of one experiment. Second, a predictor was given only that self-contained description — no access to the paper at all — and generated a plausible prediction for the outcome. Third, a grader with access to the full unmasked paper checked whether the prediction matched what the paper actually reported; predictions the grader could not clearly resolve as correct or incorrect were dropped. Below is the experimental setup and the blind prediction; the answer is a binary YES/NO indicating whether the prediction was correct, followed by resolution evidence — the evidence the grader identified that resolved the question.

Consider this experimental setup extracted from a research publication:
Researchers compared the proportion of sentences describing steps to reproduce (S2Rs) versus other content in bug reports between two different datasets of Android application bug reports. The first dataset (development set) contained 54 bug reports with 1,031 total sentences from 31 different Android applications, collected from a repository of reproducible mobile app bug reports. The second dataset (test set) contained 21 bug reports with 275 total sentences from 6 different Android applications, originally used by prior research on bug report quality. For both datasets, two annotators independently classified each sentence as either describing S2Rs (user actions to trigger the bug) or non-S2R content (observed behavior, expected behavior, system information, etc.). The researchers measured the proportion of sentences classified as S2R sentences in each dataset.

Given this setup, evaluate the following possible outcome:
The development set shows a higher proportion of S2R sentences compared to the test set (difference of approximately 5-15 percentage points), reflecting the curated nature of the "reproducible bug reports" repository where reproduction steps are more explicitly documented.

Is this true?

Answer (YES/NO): NO